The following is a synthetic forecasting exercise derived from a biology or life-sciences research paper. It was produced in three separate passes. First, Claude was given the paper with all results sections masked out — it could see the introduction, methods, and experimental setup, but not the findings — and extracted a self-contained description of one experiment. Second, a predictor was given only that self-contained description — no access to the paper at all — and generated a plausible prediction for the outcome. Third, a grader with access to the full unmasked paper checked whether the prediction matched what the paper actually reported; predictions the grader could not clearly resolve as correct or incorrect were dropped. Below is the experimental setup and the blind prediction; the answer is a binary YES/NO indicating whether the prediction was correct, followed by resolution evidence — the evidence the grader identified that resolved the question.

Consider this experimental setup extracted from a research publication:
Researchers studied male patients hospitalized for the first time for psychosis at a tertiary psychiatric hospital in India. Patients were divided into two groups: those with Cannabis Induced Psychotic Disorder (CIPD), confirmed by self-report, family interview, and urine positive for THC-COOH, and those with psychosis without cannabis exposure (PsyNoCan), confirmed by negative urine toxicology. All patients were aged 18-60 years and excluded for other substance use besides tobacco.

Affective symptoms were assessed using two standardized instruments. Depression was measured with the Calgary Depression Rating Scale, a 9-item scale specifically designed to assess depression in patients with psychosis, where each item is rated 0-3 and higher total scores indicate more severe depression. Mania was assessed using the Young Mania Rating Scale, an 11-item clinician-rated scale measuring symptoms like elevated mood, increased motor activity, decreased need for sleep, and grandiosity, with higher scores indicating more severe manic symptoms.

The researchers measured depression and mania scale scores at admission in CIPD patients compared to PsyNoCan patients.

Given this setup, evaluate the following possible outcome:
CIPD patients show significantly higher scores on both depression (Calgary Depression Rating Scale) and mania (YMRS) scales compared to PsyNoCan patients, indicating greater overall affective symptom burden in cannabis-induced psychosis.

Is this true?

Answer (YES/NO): NO